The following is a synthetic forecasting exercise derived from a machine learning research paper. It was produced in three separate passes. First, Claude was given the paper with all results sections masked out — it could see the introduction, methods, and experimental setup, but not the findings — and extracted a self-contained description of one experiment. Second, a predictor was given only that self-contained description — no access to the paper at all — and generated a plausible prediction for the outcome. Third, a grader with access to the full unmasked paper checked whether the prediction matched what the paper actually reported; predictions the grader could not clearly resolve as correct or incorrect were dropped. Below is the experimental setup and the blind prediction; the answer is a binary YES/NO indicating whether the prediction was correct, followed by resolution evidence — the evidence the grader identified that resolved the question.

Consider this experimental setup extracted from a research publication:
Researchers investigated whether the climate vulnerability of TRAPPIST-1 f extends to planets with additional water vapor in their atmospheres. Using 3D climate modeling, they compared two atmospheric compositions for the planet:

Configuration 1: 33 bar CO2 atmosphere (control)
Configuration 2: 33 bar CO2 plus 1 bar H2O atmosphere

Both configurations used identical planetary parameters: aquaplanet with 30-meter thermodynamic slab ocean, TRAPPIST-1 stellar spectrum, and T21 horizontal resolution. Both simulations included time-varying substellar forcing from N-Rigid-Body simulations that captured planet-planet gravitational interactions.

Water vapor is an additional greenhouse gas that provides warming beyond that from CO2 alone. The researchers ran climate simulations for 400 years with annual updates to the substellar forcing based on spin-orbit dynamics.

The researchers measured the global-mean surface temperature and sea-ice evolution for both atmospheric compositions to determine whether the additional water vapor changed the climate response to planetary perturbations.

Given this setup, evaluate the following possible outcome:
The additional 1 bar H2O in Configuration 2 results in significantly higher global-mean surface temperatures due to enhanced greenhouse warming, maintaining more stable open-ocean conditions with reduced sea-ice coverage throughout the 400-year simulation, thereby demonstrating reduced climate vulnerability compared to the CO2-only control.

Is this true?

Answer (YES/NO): NO